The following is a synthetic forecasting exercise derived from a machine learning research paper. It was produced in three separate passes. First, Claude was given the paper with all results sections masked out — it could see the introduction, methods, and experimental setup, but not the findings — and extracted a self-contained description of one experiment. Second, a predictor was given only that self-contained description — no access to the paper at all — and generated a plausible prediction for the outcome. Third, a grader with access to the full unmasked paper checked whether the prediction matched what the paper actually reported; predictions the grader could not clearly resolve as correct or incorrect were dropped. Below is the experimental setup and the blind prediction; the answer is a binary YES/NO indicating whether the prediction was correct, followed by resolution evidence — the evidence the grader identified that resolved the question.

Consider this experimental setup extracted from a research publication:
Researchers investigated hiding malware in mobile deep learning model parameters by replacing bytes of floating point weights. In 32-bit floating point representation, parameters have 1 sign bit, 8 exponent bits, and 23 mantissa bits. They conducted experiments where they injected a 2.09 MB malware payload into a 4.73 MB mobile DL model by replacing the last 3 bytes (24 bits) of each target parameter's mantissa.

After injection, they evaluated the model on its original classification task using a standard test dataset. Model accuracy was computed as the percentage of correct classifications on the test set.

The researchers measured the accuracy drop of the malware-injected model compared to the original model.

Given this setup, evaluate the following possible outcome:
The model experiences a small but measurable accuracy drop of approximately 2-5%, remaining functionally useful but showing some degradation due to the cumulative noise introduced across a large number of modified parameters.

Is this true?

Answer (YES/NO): NO